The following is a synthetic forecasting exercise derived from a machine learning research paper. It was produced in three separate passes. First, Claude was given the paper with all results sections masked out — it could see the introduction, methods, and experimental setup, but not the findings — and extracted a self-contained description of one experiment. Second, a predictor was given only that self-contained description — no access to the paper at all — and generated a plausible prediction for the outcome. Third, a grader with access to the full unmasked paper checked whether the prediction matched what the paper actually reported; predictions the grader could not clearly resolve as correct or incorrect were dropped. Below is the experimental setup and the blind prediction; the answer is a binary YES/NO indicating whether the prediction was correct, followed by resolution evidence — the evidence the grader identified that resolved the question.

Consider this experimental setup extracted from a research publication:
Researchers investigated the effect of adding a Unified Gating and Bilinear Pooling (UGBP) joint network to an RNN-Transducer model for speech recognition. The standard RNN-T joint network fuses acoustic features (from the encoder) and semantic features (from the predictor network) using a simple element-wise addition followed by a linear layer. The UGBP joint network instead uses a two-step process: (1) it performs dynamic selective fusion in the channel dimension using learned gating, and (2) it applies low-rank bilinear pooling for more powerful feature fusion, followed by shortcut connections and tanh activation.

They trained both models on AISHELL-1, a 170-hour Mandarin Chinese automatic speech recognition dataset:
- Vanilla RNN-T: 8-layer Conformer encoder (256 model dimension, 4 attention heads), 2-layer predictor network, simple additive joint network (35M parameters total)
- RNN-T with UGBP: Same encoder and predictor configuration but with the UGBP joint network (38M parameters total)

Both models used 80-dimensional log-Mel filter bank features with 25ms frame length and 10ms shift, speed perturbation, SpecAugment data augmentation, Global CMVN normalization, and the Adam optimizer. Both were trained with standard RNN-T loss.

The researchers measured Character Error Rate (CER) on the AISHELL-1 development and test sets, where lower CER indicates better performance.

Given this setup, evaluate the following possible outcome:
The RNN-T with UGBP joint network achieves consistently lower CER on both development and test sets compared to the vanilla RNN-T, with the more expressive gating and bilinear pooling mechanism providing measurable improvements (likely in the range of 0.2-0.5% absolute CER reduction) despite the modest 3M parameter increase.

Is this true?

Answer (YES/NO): YES